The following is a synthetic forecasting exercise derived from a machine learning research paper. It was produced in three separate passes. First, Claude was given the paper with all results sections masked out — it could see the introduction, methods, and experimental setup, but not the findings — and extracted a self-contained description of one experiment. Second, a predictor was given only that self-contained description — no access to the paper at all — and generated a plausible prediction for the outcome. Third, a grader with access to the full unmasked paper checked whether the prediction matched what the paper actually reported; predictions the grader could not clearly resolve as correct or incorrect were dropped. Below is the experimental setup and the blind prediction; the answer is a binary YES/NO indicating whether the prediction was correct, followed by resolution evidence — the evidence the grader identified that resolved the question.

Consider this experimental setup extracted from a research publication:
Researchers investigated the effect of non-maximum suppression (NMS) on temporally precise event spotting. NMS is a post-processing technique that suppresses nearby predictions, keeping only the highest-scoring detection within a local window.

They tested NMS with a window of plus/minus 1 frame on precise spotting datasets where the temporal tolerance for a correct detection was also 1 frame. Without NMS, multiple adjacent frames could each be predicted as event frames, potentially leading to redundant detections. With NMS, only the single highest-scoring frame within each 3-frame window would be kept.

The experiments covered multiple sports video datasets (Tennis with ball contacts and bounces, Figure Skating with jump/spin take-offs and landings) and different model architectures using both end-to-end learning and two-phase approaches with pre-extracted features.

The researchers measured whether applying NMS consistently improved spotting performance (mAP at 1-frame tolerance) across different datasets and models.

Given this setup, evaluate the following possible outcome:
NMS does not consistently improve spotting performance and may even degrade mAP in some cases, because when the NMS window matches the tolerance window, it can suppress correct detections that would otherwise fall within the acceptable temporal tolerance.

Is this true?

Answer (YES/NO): YES